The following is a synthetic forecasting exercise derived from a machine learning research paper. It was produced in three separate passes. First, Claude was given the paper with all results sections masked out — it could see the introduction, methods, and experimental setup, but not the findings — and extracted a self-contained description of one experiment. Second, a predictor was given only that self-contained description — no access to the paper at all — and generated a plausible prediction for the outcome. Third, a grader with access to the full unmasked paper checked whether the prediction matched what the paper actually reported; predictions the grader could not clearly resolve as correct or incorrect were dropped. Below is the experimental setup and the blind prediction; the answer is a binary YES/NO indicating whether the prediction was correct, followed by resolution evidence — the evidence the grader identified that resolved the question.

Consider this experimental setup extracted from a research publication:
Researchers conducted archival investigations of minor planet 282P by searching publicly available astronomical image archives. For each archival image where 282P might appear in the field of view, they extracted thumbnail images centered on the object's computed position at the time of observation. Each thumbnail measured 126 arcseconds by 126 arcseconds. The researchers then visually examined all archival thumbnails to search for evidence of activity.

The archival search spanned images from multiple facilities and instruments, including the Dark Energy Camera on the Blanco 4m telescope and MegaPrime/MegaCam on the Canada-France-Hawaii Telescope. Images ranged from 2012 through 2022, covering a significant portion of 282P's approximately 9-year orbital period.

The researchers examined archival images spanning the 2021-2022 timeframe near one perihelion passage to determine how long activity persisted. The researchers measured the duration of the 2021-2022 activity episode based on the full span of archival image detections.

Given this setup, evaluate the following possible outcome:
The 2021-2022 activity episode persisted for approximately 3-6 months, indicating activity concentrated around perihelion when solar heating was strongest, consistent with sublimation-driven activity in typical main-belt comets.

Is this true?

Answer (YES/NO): NO